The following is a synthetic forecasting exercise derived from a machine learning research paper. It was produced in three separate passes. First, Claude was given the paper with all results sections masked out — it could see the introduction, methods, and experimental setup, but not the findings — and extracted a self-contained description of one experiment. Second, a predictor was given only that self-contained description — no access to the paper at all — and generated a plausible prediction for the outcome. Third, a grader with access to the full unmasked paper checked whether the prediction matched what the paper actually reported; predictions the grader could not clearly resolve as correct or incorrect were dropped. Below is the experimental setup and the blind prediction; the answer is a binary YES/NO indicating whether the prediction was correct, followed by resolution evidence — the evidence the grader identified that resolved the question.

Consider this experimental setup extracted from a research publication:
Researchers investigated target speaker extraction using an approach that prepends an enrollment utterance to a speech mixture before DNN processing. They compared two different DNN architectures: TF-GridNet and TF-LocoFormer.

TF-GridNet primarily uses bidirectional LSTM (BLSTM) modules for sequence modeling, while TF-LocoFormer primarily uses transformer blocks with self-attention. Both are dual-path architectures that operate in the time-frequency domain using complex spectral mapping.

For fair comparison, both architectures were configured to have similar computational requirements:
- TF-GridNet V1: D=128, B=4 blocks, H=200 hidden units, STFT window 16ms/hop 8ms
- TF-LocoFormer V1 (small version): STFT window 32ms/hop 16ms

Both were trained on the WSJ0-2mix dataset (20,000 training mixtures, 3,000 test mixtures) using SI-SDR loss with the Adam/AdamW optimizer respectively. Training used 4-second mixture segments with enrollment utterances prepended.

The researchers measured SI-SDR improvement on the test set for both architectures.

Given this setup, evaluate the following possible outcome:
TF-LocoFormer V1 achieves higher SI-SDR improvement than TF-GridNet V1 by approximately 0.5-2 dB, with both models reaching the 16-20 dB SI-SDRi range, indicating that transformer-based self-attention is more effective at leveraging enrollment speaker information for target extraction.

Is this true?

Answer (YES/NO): NO